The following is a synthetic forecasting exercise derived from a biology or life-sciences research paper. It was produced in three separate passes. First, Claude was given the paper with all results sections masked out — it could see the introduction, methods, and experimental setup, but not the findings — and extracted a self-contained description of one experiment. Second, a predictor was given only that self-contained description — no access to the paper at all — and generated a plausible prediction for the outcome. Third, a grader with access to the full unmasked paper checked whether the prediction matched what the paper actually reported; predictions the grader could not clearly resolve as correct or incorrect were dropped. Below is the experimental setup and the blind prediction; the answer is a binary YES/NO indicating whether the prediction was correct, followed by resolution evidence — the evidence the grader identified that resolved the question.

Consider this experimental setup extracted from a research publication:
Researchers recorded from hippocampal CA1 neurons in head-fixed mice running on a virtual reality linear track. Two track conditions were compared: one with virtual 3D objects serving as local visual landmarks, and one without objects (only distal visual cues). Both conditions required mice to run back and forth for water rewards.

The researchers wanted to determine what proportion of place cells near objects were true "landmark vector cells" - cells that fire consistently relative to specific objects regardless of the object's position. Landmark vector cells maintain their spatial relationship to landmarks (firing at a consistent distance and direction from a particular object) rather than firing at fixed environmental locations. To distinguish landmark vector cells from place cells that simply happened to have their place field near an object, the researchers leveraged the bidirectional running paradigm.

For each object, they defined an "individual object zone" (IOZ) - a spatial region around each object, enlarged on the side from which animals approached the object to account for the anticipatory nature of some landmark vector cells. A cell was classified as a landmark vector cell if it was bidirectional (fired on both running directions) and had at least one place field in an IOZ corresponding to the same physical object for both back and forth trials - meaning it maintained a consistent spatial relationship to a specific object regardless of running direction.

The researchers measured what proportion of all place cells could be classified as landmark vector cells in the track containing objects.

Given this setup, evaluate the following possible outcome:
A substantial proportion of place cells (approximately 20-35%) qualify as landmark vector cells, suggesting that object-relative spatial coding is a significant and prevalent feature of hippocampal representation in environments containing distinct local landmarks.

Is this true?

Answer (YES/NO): NO